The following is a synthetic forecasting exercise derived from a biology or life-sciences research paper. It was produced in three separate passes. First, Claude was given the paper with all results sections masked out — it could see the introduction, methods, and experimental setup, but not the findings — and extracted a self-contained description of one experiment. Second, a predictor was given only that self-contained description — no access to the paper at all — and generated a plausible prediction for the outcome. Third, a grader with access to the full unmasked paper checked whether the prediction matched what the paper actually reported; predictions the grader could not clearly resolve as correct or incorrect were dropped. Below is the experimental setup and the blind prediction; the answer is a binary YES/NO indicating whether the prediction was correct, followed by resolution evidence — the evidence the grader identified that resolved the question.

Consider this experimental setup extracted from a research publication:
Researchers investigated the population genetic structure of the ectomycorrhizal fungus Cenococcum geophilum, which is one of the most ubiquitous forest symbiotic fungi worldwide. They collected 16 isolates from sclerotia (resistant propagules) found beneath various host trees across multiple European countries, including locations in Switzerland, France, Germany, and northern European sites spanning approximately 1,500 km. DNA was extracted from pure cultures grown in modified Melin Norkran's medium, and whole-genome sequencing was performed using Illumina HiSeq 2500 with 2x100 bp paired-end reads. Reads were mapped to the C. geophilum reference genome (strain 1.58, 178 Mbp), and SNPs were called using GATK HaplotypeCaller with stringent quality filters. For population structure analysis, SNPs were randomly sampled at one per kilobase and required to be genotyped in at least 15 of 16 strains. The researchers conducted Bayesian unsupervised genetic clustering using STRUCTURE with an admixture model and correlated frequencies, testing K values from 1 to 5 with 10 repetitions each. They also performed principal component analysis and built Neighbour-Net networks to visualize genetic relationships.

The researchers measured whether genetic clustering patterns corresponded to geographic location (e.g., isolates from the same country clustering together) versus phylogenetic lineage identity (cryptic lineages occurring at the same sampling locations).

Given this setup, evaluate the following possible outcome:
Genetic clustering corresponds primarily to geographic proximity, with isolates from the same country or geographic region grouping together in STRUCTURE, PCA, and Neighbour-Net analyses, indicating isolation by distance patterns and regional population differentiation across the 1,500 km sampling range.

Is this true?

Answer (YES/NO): NO